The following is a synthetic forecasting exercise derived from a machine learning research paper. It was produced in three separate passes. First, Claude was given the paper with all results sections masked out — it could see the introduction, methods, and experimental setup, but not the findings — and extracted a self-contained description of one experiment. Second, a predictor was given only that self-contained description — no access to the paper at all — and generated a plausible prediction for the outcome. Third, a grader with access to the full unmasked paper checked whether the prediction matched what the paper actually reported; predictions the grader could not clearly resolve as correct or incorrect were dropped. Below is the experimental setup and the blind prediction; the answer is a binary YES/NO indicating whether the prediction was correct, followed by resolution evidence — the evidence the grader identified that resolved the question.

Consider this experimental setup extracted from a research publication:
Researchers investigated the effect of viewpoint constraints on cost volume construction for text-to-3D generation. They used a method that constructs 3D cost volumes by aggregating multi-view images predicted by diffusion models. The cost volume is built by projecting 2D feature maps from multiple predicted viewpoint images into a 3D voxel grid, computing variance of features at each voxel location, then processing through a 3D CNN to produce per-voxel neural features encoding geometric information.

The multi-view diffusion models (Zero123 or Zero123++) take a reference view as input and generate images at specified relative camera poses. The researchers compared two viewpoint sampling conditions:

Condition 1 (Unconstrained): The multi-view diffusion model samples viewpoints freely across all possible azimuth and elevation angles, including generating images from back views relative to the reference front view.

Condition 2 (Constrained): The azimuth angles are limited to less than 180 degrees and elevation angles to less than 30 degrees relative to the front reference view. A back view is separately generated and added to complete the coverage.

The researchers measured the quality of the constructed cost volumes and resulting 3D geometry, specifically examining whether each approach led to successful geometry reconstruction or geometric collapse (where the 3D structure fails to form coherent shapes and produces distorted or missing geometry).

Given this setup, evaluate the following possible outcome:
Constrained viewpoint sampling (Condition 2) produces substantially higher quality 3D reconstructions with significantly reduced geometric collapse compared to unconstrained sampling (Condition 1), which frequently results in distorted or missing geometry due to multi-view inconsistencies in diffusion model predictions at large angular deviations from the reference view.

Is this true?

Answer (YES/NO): YES